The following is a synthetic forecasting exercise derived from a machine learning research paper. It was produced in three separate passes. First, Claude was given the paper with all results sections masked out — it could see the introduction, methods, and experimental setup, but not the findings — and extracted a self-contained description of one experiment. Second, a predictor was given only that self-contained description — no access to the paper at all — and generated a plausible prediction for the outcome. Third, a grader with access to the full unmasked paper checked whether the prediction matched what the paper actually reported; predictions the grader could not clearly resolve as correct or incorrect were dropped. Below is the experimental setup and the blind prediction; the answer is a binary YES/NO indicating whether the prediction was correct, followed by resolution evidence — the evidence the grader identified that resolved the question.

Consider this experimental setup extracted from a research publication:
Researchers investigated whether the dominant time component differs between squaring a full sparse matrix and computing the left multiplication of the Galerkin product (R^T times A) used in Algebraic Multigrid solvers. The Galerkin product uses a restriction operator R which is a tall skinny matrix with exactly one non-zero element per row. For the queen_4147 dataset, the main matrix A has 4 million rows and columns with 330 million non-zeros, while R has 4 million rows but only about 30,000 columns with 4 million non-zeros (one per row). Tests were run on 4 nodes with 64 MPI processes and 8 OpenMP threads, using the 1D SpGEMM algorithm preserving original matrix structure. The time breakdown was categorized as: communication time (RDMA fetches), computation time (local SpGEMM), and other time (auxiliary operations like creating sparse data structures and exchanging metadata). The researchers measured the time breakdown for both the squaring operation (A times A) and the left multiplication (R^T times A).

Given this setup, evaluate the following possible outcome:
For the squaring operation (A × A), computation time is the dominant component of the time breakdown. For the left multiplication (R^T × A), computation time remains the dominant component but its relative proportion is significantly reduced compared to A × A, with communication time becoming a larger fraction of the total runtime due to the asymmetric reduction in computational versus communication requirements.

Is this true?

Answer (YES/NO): NO